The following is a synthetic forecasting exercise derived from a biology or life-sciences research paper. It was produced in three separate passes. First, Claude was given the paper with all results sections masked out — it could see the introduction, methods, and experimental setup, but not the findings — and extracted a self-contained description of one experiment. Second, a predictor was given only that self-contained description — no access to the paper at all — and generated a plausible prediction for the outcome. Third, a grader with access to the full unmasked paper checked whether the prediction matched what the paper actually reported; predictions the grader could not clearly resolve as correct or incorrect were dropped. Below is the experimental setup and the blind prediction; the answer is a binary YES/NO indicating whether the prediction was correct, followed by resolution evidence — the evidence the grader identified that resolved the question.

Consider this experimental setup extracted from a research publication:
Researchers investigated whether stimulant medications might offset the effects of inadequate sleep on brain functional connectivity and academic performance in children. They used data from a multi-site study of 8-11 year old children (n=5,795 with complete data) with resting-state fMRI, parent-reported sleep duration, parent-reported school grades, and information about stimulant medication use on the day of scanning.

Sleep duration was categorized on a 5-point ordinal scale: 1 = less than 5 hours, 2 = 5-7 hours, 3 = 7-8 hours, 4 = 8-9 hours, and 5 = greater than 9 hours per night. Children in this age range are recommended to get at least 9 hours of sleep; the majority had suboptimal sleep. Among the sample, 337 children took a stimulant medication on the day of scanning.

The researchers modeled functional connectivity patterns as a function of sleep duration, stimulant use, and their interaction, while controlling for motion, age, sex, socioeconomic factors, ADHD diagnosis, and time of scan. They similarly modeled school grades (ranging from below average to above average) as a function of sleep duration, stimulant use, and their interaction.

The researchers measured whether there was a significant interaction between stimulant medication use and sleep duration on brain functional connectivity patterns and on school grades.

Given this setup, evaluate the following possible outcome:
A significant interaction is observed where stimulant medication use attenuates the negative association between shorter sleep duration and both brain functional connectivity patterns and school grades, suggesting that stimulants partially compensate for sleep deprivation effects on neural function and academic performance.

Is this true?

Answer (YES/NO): YES